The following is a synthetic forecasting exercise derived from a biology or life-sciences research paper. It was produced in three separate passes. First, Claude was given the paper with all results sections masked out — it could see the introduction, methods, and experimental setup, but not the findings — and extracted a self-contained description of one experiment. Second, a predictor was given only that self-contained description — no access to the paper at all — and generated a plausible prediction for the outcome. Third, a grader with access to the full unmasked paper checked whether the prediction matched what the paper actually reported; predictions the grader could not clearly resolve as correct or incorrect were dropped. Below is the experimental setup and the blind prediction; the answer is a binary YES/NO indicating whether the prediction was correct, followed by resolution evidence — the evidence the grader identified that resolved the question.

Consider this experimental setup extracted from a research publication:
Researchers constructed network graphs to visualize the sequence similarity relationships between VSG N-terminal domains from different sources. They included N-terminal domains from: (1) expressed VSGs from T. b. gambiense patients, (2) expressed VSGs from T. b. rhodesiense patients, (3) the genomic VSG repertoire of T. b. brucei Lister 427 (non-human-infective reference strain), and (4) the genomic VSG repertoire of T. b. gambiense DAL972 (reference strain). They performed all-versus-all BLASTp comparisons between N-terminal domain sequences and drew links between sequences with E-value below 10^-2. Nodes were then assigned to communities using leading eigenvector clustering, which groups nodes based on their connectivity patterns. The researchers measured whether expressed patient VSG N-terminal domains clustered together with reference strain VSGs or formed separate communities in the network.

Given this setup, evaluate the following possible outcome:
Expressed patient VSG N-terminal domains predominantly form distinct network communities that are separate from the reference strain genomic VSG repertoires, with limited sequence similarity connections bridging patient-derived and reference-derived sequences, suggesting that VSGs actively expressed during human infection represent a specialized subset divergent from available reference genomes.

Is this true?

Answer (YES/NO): NO